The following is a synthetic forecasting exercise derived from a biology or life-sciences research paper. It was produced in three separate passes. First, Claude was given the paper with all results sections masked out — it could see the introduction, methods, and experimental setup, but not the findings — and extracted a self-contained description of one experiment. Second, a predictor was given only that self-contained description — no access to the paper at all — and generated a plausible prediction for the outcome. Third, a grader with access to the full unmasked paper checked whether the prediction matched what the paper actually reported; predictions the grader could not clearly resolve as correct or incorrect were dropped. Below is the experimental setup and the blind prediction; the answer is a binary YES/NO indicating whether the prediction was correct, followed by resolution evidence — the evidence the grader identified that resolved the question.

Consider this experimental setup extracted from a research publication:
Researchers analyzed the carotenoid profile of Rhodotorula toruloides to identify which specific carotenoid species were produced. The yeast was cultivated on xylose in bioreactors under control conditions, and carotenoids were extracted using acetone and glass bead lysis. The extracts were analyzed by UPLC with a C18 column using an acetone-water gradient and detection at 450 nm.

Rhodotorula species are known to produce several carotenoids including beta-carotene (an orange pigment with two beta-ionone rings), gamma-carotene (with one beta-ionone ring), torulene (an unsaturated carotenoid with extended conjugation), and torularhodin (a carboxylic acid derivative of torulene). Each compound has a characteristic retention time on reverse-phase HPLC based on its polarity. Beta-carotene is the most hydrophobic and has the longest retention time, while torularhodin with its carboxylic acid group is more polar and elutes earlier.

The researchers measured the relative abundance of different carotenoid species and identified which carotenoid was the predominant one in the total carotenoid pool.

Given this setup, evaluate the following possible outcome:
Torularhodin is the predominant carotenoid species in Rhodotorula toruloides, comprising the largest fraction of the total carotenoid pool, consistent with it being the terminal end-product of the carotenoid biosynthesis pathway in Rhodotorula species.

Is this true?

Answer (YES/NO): YES